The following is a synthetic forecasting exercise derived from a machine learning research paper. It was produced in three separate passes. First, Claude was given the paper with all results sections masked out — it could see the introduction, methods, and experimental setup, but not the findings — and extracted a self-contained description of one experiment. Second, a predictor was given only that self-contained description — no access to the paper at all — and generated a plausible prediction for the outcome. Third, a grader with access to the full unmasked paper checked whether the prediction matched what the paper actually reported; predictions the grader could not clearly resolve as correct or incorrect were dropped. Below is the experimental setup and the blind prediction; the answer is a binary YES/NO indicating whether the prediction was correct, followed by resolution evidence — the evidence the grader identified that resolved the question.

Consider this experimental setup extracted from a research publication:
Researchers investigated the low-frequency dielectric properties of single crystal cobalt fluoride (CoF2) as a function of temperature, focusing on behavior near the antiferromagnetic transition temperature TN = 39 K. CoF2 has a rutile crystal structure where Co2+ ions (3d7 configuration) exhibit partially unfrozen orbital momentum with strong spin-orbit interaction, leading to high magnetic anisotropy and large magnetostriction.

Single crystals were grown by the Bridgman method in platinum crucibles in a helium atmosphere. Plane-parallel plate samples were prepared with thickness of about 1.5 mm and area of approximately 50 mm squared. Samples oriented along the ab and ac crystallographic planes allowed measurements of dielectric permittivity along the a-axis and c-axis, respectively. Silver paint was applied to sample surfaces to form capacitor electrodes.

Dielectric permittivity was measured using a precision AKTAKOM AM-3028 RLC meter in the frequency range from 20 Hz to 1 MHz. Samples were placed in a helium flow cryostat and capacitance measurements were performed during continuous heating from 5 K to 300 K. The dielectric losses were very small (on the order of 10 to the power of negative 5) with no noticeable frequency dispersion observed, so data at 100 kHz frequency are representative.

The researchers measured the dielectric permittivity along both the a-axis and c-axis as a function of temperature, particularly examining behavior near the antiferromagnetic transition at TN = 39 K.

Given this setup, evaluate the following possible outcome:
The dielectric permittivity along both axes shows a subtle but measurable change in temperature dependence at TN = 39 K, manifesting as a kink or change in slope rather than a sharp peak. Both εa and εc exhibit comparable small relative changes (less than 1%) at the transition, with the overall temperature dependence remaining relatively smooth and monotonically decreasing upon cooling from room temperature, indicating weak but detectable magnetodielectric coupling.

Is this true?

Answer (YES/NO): NO